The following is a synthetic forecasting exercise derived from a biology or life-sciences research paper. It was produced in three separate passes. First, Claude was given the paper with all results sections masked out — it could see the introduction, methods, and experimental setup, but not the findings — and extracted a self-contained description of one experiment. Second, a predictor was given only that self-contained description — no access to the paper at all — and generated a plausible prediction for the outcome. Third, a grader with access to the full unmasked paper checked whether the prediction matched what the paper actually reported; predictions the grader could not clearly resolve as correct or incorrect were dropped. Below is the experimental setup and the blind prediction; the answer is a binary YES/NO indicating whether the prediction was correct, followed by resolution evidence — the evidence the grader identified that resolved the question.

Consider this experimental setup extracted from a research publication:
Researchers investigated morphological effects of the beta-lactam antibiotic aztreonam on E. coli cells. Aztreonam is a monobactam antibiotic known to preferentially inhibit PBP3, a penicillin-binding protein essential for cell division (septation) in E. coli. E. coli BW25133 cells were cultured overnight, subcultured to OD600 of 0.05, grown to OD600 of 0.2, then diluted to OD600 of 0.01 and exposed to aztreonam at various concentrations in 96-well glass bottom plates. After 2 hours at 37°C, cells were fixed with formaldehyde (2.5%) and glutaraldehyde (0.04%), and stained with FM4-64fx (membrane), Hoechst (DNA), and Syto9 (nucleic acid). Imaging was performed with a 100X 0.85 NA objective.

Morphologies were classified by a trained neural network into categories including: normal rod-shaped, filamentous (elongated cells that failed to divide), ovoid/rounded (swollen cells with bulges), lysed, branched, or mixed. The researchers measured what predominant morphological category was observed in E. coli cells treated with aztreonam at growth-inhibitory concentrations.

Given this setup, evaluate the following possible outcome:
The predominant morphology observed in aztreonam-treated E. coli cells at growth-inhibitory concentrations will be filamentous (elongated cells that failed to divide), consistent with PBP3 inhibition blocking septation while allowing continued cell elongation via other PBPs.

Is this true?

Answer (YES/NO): YES